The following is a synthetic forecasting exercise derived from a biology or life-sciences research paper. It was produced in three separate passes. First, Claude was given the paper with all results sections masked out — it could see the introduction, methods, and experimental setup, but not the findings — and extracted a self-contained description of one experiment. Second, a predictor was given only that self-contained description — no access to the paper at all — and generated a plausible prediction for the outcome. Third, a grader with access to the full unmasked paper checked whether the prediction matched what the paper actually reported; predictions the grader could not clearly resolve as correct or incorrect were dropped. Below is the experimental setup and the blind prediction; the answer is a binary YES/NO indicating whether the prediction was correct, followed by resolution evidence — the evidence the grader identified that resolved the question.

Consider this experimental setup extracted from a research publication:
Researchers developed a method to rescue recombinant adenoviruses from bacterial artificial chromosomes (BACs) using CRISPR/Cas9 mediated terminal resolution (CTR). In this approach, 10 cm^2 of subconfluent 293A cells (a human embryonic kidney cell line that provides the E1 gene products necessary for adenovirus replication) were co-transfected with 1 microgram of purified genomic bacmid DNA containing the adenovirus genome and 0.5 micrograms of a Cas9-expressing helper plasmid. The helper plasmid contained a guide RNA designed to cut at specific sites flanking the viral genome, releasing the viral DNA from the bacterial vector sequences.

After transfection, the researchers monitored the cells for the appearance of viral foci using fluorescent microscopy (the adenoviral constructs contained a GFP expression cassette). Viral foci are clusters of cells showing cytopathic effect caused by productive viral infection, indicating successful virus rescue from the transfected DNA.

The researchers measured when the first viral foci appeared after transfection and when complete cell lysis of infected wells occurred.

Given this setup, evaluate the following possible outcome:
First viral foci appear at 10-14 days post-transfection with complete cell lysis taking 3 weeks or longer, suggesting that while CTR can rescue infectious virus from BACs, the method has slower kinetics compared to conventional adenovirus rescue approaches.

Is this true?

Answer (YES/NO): NO